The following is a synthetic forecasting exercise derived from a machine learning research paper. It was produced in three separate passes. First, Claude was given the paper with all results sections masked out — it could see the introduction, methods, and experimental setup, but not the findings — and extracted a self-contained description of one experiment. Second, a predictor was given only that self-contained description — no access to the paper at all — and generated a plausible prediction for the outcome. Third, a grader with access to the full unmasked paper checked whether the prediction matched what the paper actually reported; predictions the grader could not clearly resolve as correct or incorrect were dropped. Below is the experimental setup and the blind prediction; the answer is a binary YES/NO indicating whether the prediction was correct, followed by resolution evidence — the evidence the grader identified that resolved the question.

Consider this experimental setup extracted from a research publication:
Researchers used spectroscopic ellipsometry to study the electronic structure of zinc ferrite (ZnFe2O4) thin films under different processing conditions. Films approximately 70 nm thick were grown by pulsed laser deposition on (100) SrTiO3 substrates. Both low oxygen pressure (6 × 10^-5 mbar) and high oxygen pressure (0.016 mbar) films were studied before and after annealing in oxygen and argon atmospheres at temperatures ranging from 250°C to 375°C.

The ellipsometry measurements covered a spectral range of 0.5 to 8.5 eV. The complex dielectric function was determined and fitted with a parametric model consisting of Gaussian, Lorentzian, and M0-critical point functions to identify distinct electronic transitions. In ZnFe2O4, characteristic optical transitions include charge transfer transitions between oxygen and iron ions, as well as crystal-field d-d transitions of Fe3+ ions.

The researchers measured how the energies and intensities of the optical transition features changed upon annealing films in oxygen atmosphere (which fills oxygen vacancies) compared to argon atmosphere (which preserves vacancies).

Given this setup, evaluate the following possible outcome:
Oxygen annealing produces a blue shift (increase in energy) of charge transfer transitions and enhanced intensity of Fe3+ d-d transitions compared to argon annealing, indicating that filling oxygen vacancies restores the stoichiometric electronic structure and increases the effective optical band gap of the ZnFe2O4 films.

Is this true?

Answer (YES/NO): NO